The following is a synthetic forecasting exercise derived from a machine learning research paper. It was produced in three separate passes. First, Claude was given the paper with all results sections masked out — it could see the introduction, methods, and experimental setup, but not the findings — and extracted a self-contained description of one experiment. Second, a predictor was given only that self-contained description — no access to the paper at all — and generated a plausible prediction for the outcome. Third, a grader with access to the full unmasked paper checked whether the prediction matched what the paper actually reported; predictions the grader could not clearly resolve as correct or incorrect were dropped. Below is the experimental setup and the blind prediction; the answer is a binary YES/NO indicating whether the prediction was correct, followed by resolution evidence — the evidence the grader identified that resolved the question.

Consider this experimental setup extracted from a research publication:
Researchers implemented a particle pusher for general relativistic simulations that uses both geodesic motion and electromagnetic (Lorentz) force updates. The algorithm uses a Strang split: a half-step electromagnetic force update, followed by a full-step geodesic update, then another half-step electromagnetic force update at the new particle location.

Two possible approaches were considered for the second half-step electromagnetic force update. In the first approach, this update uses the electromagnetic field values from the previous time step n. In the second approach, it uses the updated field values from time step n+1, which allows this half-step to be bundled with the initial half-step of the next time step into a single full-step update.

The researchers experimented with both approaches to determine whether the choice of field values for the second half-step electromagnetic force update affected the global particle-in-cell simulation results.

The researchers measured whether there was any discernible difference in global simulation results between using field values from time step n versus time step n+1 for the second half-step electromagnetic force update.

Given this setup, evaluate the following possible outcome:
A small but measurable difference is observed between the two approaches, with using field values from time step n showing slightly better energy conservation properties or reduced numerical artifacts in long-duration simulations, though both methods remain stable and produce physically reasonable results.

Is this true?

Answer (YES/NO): NO